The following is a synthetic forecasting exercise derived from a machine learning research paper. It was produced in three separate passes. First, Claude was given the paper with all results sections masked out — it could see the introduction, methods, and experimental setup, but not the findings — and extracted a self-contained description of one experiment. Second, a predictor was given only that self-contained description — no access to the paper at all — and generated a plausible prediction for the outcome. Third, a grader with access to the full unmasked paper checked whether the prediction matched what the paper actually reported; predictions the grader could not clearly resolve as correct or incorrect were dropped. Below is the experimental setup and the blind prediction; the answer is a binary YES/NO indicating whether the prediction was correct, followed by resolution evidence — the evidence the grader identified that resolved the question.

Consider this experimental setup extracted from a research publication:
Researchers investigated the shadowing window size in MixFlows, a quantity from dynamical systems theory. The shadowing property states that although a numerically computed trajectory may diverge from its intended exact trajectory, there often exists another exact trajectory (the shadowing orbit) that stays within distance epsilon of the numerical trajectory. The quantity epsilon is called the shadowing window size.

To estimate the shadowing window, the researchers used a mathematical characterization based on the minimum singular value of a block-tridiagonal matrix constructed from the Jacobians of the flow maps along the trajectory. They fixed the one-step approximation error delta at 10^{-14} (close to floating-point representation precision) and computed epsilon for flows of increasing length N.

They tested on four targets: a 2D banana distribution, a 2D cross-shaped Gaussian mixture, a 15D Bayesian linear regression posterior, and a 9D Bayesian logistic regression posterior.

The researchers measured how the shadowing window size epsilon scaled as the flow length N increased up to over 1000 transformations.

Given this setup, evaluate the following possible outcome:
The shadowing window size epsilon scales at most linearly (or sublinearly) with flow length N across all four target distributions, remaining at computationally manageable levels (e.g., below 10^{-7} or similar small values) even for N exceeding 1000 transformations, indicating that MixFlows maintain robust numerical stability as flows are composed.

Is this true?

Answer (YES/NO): YES